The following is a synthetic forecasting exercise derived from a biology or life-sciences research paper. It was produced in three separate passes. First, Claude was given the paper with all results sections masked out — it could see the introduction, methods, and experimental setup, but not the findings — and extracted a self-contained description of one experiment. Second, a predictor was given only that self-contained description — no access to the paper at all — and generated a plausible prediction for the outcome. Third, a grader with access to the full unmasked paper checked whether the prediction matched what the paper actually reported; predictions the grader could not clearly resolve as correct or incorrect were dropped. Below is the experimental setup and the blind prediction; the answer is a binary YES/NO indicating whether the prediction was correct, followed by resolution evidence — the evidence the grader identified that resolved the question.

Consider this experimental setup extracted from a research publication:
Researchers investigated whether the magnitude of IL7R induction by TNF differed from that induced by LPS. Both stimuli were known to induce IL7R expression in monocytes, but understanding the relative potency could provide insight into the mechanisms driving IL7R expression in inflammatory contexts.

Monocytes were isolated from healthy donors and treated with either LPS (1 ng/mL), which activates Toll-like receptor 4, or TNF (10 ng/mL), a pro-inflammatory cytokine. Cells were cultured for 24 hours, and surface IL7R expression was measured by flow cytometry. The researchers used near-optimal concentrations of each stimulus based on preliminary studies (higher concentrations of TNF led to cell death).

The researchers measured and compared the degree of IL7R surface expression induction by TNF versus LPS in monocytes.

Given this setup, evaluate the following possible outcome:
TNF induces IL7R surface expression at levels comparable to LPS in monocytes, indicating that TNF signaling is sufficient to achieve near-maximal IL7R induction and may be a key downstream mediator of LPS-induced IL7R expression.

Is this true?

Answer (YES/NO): NO